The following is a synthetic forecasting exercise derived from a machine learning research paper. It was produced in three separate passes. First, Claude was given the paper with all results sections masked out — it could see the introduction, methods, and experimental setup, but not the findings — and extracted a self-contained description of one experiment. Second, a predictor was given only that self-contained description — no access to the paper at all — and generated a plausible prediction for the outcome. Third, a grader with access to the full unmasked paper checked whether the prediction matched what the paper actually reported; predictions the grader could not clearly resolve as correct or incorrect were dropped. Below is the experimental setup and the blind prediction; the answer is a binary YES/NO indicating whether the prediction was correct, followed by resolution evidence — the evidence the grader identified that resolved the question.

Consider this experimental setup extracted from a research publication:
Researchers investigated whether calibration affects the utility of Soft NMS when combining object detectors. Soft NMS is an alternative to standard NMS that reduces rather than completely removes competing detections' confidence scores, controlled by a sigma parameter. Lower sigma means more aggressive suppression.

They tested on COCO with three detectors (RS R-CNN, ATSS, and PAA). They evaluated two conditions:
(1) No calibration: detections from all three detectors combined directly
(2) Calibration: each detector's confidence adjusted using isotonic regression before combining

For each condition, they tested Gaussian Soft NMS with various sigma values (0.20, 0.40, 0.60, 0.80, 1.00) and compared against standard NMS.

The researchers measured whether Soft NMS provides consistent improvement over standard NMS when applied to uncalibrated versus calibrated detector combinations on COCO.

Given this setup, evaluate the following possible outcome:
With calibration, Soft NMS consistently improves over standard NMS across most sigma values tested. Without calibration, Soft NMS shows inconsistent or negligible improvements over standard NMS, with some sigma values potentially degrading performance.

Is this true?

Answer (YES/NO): NO